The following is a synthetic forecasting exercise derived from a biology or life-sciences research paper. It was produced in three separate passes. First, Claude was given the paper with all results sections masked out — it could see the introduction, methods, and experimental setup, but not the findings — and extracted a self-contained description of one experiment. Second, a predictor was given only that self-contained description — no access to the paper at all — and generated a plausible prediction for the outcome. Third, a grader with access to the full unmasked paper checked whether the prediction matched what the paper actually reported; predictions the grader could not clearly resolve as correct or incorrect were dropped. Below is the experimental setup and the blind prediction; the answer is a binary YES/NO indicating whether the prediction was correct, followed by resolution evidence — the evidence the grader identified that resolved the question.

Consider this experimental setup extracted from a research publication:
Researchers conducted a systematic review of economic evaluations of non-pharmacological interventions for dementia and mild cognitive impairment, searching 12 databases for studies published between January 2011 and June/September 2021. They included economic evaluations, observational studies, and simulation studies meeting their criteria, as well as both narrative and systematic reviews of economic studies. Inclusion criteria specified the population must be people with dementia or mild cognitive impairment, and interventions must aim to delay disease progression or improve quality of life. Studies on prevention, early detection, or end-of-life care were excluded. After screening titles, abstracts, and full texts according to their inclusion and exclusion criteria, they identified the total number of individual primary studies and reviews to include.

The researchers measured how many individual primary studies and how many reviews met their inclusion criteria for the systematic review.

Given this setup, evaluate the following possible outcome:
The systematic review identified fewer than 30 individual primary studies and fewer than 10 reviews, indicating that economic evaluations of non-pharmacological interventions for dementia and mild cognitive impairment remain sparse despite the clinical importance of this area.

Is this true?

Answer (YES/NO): NO